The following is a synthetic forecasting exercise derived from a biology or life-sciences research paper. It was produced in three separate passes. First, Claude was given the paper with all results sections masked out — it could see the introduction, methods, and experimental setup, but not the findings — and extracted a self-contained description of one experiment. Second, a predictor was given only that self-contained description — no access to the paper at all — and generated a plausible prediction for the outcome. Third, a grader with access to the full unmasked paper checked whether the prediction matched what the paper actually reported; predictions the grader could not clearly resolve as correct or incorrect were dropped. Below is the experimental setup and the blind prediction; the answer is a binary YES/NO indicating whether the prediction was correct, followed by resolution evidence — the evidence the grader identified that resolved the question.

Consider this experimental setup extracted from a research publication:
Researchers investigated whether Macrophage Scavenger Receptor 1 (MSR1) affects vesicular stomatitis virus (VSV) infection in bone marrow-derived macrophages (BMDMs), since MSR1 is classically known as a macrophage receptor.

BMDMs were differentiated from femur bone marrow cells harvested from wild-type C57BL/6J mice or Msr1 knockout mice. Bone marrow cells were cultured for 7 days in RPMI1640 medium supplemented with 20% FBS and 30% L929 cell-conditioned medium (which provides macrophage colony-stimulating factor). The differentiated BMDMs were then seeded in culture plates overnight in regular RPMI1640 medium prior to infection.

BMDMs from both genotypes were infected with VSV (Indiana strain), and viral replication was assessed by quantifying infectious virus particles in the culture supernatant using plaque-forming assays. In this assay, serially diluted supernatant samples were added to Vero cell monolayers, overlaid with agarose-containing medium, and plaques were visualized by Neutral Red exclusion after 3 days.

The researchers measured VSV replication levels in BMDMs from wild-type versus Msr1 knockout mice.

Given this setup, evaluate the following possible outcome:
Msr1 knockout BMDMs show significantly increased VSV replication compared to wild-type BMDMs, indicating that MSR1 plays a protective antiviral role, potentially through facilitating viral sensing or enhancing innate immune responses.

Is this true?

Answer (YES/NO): NO